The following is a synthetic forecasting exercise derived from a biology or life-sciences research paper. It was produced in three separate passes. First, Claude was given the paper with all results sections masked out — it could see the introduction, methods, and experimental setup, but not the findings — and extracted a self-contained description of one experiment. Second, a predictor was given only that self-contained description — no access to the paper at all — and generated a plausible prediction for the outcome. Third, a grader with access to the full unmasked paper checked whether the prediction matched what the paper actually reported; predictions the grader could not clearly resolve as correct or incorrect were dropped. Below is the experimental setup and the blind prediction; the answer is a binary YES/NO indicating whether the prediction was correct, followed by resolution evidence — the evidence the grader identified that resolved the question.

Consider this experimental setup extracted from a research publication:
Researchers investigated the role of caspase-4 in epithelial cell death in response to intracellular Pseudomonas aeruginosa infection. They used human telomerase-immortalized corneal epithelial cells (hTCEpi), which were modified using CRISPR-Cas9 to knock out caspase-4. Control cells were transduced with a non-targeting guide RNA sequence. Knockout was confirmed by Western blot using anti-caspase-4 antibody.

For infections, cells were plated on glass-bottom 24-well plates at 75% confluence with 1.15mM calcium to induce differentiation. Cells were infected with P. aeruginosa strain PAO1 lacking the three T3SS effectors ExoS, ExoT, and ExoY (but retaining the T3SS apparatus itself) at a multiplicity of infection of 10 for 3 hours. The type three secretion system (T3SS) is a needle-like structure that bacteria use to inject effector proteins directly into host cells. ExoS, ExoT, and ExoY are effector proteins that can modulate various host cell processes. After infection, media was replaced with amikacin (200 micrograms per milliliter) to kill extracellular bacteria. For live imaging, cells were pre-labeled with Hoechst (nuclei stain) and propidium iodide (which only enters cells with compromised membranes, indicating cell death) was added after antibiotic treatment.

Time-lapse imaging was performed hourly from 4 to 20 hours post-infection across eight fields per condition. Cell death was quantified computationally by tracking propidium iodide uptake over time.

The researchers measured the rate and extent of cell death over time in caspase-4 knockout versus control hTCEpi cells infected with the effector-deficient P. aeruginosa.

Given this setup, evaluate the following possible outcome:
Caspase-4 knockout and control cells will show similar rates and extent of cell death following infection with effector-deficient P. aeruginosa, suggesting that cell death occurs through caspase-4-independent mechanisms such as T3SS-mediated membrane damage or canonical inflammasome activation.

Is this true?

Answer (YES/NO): NO